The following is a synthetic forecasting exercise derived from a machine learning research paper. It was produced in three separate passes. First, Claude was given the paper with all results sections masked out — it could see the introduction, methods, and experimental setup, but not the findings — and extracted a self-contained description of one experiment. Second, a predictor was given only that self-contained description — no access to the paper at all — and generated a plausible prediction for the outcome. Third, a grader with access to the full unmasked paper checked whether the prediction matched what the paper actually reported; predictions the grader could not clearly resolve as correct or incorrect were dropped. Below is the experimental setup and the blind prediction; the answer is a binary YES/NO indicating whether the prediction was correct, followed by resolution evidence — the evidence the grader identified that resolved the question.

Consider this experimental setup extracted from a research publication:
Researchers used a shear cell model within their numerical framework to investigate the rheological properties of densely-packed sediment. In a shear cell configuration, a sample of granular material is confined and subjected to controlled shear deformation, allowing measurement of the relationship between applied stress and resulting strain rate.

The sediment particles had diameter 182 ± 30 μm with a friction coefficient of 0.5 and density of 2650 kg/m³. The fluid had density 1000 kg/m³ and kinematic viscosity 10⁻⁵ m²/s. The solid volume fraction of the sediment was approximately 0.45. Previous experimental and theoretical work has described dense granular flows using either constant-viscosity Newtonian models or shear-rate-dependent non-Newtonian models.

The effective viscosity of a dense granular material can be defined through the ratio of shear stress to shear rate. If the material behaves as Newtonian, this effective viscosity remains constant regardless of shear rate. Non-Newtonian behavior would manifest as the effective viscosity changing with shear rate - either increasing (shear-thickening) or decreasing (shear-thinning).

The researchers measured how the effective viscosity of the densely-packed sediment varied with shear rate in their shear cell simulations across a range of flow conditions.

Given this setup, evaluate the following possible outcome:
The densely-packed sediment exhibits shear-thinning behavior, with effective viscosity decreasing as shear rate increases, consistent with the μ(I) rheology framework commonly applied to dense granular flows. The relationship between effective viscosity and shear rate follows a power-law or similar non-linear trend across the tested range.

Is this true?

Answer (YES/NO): NO